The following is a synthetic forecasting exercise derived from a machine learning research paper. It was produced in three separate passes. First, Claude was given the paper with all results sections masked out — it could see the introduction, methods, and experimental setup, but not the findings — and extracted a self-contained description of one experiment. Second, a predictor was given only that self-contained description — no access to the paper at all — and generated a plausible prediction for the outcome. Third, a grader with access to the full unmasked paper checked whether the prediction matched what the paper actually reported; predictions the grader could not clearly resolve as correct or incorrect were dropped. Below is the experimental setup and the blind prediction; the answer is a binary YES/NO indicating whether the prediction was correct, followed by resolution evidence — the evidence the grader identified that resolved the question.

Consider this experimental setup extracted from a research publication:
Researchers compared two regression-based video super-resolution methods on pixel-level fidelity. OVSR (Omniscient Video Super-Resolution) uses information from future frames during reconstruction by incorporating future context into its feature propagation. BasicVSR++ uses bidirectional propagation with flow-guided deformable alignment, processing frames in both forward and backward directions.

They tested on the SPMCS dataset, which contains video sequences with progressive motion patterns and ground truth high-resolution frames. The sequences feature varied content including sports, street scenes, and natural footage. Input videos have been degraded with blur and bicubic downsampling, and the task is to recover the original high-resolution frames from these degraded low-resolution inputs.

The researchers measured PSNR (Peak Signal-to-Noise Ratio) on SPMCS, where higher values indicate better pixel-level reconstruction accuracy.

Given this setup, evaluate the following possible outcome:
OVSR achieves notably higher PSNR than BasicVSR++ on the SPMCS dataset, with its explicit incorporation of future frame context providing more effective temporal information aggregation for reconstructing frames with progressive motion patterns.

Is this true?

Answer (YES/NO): YES